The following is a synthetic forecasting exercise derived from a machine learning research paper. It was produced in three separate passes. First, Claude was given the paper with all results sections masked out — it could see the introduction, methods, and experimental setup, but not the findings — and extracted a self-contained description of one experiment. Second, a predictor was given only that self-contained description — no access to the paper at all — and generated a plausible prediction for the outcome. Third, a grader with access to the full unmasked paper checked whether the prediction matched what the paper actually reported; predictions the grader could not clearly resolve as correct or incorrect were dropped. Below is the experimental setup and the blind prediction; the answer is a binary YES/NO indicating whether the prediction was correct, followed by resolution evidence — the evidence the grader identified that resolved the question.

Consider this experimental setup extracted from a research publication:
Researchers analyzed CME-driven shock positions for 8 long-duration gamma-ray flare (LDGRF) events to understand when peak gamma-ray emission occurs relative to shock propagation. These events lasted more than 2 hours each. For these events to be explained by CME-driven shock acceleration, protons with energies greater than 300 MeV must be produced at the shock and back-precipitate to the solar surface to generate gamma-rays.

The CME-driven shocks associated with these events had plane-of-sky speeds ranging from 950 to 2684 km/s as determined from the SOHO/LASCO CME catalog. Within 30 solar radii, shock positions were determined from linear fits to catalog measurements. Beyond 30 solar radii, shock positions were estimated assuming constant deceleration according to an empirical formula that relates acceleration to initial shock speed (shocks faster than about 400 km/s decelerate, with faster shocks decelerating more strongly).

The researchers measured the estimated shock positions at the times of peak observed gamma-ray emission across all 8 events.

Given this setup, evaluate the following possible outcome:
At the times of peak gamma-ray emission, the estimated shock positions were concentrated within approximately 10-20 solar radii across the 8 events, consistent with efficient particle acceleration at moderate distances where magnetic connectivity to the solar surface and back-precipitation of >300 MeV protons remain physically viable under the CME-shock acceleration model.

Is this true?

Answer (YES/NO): NO